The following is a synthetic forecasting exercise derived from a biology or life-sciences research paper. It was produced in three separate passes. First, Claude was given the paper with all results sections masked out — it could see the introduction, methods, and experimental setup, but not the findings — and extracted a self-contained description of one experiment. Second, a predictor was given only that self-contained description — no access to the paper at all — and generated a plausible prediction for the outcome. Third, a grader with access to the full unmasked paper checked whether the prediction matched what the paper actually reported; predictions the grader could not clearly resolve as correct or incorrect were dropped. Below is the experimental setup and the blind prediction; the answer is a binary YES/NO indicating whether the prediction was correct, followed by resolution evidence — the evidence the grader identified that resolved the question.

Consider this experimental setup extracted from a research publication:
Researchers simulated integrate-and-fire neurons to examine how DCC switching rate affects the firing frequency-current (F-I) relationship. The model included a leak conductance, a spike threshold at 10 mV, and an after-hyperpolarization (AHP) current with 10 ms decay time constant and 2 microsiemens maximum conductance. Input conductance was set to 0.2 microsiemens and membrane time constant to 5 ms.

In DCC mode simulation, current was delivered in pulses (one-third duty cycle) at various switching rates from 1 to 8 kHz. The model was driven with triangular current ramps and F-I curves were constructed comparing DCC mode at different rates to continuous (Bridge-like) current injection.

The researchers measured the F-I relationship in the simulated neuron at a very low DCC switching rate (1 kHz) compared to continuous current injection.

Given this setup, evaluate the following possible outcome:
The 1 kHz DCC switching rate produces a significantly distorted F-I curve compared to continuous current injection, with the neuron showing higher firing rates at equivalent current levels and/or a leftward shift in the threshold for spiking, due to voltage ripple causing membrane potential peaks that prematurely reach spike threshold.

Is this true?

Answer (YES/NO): YES